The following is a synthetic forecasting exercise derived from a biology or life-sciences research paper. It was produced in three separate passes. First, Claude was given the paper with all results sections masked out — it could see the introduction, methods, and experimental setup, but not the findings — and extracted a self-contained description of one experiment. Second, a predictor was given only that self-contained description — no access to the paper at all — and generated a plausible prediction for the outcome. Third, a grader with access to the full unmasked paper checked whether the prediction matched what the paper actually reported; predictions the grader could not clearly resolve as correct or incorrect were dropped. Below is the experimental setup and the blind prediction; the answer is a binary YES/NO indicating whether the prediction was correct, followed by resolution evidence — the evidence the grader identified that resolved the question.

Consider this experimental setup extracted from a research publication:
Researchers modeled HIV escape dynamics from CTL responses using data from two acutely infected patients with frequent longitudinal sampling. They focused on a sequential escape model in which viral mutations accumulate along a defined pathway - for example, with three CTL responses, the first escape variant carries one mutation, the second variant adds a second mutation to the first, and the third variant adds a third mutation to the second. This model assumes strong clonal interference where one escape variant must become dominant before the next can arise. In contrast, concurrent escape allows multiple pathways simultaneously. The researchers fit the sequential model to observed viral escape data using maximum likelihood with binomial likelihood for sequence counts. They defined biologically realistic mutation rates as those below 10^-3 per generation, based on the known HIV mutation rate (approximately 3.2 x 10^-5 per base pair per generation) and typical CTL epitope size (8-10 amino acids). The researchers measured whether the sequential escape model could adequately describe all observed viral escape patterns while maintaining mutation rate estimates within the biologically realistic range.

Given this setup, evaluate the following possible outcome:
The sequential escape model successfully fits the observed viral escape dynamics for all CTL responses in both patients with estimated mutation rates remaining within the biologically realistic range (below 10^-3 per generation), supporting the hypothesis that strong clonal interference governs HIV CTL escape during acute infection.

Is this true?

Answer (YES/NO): NO